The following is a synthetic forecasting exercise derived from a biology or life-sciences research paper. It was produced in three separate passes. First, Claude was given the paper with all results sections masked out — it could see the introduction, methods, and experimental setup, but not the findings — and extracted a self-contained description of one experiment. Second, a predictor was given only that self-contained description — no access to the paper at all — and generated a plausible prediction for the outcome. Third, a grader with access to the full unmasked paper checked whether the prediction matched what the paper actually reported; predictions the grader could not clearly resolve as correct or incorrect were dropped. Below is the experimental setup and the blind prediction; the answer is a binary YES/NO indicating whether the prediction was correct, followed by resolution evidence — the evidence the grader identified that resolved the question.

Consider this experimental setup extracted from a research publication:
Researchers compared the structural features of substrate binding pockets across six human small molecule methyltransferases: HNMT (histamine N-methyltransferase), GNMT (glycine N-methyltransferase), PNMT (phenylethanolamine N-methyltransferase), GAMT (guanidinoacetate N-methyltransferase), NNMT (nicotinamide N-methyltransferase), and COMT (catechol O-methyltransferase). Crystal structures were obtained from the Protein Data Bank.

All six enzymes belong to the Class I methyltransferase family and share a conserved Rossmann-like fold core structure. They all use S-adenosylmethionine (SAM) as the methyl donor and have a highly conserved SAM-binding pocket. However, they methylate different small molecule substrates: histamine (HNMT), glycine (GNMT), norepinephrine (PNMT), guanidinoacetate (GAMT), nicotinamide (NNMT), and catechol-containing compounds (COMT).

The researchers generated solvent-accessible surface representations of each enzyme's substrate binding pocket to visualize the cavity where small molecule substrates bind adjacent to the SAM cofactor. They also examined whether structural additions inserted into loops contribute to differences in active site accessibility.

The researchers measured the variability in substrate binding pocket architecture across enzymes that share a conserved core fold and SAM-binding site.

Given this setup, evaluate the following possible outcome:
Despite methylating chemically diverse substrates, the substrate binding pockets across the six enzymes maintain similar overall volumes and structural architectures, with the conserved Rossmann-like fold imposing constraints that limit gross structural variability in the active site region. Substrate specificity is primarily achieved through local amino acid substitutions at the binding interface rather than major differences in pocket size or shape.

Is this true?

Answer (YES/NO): NO